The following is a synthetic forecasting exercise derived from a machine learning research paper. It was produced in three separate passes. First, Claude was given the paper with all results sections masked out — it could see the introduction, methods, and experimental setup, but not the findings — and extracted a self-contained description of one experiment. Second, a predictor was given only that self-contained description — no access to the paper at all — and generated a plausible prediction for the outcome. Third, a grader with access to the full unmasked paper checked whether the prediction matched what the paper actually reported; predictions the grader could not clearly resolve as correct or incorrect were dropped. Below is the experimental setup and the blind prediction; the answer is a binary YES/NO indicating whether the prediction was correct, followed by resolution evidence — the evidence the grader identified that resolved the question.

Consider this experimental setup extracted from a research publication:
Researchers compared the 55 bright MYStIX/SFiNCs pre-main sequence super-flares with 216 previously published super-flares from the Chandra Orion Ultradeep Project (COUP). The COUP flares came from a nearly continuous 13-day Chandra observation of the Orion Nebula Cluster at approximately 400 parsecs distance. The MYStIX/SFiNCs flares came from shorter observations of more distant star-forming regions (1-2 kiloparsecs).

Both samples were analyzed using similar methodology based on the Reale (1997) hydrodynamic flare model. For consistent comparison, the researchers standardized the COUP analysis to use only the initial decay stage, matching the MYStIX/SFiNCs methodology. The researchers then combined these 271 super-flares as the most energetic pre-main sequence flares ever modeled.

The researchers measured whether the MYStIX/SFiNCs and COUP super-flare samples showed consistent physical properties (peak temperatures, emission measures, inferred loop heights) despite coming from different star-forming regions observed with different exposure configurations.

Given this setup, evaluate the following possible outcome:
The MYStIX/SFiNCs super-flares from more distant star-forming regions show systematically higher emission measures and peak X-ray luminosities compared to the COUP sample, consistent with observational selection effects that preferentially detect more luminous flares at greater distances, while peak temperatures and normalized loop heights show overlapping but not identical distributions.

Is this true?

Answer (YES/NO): YES